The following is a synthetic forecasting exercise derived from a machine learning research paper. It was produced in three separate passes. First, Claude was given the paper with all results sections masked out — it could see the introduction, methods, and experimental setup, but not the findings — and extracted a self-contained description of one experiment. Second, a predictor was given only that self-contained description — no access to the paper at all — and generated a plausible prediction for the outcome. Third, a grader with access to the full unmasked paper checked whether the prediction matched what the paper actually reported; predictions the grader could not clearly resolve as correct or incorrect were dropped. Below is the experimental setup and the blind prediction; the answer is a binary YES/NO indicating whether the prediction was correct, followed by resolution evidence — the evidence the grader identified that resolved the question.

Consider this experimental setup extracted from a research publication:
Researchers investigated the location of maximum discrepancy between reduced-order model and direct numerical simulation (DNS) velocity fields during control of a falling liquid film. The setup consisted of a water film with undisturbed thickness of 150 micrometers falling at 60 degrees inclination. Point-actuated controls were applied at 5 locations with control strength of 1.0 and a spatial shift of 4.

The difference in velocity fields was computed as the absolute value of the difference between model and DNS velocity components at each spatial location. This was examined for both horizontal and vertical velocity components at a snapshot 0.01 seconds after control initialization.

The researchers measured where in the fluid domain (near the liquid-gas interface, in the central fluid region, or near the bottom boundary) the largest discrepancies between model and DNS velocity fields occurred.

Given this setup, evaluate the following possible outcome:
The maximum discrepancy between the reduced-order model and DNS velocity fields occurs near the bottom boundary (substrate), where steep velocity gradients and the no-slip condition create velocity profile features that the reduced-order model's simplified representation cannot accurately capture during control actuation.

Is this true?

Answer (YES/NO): NO